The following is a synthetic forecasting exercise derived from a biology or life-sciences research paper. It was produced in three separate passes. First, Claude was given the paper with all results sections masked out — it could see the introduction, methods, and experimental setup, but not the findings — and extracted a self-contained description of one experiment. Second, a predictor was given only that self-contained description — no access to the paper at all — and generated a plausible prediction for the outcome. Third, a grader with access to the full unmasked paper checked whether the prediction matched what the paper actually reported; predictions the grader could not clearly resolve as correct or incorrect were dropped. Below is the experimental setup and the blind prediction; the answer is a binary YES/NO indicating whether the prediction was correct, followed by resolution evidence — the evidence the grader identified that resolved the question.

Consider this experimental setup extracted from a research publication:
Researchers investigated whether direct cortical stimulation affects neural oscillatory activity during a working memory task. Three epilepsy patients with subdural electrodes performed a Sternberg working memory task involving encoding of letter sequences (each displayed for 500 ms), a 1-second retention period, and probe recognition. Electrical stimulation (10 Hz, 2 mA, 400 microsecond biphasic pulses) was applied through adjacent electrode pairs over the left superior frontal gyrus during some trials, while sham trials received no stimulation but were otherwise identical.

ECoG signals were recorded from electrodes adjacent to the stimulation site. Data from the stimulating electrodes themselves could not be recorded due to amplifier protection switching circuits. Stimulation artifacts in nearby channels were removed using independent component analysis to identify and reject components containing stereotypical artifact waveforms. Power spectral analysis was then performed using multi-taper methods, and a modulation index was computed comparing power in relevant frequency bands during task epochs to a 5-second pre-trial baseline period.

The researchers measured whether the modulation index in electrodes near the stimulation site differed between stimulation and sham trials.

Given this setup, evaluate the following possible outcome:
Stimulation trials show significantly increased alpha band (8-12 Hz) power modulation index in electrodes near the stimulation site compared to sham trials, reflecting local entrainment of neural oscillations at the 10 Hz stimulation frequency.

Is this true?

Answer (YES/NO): NO